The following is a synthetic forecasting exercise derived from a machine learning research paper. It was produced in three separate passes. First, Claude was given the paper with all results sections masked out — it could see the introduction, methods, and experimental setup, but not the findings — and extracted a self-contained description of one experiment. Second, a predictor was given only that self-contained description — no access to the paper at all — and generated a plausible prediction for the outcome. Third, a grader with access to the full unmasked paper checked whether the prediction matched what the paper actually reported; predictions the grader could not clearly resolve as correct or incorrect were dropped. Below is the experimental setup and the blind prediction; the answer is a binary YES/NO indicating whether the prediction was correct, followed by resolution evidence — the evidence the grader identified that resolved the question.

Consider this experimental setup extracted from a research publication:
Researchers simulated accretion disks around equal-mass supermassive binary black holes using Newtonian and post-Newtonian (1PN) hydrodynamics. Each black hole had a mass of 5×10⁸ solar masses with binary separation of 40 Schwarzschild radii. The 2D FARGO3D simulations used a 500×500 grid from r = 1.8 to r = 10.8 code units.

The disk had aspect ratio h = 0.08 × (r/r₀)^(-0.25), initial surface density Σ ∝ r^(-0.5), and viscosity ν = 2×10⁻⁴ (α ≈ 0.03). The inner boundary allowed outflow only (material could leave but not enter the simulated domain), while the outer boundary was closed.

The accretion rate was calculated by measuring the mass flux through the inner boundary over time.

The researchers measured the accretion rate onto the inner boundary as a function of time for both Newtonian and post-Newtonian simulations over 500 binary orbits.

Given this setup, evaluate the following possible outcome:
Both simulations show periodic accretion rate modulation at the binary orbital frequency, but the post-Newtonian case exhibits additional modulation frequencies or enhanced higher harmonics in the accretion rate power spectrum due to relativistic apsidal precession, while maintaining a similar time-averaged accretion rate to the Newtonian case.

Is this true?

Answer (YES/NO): NO